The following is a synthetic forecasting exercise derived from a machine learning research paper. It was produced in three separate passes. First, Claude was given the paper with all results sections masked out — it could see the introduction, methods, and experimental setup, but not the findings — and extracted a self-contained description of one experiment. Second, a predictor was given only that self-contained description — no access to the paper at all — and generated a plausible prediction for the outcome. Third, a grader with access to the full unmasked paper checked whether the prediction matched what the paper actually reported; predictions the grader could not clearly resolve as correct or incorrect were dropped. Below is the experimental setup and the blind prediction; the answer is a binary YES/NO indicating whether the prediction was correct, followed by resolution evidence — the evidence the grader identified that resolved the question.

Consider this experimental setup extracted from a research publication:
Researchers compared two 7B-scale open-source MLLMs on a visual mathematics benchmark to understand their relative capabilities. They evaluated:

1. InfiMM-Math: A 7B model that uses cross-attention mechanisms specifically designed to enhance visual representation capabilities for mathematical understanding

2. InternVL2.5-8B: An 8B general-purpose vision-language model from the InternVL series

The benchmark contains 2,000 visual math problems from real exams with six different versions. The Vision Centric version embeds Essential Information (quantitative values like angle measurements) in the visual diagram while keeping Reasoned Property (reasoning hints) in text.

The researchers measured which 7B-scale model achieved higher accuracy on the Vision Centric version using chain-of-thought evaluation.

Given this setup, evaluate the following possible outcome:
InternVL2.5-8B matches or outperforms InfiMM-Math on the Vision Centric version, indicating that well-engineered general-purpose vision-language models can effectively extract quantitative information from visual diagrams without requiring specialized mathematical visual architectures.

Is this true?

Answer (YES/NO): YES